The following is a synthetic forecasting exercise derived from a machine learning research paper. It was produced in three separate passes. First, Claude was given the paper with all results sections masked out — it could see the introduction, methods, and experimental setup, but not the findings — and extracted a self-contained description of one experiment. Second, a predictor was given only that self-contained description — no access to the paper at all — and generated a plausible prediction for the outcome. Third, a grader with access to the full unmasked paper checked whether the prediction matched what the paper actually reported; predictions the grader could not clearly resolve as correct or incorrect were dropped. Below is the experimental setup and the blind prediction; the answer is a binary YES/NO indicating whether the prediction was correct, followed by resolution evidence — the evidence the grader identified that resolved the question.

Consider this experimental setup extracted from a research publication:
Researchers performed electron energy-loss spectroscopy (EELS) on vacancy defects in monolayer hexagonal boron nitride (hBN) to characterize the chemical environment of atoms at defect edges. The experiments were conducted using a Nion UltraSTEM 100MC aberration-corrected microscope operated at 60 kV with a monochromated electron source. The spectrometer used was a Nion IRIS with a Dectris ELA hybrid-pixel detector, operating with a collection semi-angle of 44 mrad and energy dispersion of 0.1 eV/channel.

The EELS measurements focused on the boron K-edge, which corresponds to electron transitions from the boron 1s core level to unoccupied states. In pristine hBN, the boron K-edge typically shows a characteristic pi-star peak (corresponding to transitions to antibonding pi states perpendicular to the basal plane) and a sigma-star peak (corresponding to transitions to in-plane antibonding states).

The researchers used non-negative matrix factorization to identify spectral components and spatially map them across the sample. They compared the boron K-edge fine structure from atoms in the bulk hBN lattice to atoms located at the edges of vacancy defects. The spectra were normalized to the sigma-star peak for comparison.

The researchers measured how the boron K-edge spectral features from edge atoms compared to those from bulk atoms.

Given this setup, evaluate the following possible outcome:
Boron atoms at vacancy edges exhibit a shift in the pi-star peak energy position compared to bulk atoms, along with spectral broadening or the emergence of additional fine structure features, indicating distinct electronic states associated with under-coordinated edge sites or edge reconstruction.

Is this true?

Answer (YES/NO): YES